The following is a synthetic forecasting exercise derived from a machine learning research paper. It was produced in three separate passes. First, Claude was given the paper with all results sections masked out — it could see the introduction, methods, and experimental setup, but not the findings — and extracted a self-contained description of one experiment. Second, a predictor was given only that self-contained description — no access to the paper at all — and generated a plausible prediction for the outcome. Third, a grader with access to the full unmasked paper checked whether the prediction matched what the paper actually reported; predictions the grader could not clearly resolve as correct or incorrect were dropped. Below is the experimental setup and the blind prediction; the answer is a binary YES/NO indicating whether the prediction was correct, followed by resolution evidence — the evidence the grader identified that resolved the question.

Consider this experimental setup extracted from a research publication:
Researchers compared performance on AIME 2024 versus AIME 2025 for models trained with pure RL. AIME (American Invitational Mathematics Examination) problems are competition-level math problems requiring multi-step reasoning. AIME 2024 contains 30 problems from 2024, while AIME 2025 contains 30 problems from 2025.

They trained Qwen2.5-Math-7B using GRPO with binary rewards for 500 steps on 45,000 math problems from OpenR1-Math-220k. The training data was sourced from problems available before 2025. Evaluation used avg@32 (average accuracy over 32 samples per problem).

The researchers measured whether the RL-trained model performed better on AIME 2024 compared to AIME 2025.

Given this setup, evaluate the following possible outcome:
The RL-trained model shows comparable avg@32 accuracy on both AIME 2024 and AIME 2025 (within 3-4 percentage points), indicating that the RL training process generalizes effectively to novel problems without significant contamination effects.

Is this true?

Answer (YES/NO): NO